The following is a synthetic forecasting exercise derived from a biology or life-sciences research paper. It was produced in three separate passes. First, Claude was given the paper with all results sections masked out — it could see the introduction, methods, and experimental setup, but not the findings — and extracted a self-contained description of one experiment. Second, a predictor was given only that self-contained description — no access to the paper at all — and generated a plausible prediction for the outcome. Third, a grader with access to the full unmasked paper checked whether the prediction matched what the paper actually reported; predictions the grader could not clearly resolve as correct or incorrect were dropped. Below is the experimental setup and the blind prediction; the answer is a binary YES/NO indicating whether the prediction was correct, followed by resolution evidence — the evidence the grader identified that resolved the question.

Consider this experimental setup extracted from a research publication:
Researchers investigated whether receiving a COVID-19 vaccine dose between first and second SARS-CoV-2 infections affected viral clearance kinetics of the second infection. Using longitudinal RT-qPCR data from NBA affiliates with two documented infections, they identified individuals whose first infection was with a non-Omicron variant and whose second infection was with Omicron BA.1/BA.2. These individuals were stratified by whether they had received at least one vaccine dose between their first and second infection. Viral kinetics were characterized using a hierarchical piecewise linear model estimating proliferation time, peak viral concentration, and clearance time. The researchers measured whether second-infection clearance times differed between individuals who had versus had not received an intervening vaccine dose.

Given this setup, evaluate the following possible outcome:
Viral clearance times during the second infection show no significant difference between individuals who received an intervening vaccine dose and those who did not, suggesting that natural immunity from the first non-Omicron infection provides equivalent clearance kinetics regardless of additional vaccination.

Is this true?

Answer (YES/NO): NO